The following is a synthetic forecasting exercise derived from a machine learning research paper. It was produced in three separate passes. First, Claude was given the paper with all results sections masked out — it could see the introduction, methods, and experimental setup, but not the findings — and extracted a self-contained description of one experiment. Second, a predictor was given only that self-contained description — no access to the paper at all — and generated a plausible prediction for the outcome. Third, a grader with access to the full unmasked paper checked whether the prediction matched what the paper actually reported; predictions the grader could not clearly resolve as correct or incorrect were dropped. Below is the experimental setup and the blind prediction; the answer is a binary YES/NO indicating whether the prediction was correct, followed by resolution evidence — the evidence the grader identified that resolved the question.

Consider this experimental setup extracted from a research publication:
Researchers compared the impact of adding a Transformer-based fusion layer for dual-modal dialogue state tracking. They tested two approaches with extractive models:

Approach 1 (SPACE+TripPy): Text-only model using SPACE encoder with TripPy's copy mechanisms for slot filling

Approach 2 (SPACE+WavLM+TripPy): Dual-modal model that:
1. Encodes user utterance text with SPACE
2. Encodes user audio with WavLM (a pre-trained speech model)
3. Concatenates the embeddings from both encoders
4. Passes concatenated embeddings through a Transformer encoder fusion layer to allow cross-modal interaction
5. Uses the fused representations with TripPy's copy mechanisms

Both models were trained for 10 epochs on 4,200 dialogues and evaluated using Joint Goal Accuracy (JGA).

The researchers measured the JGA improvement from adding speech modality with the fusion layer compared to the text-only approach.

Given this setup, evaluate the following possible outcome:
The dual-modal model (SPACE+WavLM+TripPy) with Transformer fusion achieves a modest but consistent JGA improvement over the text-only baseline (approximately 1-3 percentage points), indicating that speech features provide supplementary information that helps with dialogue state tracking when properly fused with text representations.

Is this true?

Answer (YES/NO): YES